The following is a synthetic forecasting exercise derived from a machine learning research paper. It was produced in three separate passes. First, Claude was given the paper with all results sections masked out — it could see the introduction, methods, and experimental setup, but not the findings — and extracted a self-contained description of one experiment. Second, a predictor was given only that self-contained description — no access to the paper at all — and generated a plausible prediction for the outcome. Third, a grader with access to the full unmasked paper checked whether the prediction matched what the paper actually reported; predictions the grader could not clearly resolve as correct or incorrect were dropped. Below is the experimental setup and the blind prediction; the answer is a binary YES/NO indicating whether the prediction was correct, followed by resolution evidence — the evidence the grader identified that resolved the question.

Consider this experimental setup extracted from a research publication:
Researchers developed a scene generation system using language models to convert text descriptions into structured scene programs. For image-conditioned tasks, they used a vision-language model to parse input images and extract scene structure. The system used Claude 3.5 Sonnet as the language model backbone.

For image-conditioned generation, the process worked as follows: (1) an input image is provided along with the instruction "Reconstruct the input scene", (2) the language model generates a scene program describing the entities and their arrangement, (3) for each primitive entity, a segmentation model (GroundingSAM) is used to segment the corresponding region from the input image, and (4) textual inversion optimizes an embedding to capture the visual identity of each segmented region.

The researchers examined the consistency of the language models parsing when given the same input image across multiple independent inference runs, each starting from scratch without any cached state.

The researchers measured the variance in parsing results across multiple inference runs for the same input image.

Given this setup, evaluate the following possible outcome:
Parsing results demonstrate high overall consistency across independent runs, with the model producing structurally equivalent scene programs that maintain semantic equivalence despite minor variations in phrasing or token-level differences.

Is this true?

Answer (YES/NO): NO